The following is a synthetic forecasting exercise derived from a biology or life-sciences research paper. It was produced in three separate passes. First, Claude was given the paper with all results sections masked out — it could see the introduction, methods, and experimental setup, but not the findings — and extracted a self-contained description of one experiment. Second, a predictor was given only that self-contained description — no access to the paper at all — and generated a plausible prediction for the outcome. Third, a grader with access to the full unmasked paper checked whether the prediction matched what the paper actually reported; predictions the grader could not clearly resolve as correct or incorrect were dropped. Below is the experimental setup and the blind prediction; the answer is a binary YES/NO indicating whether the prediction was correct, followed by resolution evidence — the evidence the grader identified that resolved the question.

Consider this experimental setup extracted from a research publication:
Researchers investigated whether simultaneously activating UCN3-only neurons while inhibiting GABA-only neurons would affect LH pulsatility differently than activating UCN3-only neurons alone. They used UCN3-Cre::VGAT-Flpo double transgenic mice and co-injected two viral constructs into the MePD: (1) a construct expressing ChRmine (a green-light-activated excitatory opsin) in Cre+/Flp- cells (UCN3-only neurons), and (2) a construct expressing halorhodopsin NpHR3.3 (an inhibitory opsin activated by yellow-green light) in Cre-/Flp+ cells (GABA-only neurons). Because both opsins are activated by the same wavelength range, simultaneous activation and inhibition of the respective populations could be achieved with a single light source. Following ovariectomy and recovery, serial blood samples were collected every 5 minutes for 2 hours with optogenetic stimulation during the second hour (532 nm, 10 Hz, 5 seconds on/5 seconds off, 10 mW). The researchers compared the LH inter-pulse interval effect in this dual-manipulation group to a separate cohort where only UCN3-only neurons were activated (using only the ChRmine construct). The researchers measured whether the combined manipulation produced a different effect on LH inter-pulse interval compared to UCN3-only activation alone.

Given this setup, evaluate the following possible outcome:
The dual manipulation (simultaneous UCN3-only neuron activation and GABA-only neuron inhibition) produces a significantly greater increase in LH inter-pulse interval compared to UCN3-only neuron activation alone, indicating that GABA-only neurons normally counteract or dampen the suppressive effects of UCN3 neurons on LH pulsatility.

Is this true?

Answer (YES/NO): NO